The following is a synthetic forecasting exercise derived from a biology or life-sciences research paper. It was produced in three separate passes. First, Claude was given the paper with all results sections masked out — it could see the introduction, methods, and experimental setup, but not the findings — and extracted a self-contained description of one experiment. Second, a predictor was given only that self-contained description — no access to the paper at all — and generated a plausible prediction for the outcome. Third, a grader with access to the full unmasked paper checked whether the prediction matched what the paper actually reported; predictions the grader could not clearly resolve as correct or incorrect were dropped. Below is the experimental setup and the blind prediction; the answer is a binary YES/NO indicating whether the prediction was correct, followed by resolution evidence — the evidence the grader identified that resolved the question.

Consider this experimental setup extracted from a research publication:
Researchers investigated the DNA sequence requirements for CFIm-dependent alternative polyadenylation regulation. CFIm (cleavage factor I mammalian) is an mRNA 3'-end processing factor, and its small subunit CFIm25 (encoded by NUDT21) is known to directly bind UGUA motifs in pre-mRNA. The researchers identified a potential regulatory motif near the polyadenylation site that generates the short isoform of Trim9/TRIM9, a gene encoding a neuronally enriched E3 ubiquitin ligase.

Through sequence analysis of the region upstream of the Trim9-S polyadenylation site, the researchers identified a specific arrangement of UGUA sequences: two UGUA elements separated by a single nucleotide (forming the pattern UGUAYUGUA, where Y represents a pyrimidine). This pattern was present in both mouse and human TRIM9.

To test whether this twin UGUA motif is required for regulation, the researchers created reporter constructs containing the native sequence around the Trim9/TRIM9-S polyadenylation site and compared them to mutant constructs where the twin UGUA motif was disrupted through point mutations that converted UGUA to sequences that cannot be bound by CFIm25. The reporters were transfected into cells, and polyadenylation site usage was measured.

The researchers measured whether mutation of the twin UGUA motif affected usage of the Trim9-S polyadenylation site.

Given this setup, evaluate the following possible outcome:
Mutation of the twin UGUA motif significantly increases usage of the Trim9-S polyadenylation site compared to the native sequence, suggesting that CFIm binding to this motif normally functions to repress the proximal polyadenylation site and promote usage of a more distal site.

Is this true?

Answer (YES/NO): NO